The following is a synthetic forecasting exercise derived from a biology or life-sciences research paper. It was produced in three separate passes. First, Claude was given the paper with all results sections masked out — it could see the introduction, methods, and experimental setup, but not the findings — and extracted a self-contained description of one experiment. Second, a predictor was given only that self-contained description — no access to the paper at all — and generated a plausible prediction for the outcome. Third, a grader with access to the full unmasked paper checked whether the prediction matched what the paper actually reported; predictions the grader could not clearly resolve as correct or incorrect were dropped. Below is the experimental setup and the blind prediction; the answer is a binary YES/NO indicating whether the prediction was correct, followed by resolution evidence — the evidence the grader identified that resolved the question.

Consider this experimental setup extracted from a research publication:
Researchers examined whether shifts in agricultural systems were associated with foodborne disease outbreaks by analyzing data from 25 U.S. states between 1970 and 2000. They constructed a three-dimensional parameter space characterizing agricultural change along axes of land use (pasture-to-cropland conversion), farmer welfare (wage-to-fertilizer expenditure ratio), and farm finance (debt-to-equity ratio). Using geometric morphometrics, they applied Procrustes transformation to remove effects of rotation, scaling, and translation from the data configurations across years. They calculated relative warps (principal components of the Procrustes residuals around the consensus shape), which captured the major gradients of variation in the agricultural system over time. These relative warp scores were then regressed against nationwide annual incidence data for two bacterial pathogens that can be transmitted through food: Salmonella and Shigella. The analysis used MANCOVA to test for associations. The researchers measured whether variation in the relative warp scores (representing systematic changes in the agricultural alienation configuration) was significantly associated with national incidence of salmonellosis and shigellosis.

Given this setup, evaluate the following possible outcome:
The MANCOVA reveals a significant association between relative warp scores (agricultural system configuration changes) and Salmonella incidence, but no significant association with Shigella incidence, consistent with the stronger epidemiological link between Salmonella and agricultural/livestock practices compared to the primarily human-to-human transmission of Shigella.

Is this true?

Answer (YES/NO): NO